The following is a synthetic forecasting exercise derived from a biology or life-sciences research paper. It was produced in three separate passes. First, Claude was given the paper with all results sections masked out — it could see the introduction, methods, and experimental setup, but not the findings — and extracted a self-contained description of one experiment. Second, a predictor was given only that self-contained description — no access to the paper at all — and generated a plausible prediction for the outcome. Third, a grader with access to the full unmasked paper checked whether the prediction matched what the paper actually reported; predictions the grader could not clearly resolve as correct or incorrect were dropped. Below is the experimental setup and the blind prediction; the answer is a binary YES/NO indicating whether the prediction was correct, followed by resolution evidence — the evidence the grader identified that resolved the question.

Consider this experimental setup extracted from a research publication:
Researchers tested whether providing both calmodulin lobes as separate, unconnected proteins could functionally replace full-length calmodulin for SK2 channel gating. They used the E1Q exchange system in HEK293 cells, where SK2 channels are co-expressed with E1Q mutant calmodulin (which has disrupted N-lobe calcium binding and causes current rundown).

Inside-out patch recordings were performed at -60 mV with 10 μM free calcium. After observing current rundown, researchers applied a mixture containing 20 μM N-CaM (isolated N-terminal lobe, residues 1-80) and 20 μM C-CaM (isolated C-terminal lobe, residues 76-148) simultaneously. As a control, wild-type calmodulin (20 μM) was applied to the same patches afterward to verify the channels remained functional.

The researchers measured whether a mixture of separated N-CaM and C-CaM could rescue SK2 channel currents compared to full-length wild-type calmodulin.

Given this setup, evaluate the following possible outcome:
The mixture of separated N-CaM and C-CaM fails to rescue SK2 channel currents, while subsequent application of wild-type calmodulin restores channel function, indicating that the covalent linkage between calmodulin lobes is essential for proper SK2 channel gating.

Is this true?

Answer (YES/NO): YES